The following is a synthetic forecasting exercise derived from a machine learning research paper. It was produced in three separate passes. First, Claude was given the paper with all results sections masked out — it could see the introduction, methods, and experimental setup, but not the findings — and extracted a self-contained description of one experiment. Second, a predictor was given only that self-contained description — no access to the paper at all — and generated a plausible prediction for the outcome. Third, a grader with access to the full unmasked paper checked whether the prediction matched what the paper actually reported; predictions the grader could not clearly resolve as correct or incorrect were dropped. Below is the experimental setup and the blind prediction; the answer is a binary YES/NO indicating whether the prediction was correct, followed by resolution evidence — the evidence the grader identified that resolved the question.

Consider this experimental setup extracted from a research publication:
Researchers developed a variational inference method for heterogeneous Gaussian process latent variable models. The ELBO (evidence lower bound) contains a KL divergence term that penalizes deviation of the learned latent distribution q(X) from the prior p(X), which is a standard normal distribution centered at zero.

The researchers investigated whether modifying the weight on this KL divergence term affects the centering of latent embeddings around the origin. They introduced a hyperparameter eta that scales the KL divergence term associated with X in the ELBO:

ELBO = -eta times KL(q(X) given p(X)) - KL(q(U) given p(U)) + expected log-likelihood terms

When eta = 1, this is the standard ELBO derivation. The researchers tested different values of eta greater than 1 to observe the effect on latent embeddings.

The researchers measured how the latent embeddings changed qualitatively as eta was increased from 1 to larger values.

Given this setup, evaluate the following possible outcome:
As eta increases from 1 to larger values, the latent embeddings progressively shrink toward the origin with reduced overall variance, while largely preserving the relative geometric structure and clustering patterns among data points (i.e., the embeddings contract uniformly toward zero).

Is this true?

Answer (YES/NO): NO